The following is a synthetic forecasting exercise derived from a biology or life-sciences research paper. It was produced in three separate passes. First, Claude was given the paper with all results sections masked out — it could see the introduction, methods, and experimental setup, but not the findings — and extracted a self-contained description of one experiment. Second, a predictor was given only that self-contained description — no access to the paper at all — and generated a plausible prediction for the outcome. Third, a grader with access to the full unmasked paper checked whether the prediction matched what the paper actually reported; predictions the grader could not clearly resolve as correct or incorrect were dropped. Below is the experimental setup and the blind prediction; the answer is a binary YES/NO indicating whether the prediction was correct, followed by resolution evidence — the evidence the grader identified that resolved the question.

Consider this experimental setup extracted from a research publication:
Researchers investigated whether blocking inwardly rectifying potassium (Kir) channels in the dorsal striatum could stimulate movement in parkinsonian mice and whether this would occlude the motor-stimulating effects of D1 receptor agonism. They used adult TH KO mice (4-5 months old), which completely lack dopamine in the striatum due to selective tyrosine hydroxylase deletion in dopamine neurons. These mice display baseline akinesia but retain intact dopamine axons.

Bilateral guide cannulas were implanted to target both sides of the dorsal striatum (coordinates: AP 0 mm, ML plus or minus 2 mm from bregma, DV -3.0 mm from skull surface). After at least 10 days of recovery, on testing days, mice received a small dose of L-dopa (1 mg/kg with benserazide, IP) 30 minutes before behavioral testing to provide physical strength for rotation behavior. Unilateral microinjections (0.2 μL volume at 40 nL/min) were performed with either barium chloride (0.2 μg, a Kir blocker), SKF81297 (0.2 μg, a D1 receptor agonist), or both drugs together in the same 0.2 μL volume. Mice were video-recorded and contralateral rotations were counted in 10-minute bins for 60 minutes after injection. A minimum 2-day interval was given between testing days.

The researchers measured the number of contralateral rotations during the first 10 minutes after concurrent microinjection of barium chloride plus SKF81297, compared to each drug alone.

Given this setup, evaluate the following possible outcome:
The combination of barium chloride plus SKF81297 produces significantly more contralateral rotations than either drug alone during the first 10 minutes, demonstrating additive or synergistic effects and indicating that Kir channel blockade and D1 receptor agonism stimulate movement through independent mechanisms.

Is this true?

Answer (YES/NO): NO